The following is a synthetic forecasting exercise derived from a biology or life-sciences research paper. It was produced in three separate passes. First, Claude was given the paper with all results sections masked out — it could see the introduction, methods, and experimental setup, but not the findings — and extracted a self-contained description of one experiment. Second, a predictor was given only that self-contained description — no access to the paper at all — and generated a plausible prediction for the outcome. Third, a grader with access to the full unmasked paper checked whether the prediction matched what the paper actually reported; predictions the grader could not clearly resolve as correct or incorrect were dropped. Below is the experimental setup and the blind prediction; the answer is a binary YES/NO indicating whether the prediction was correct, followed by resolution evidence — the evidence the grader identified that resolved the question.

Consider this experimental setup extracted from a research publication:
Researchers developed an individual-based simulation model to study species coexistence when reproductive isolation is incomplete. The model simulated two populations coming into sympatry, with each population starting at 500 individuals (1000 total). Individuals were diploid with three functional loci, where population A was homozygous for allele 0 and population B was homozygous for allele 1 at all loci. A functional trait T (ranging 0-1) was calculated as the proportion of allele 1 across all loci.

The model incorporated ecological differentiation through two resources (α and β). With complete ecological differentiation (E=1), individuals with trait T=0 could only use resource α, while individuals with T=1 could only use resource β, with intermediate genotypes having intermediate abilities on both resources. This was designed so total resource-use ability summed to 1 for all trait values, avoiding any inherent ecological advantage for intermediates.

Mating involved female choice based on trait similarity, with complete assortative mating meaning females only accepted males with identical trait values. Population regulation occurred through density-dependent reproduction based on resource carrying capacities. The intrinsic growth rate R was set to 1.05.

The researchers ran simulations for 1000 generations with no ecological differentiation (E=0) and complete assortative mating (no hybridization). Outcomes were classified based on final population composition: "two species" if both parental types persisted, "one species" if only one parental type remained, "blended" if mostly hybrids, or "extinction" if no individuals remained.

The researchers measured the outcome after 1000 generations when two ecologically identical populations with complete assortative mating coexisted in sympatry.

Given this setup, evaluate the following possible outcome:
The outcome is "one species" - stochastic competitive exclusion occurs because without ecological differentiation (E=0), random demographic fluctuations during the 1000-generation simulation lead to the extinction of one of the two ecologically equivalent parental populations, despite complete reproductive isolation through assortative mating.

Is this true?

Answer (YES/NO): YES